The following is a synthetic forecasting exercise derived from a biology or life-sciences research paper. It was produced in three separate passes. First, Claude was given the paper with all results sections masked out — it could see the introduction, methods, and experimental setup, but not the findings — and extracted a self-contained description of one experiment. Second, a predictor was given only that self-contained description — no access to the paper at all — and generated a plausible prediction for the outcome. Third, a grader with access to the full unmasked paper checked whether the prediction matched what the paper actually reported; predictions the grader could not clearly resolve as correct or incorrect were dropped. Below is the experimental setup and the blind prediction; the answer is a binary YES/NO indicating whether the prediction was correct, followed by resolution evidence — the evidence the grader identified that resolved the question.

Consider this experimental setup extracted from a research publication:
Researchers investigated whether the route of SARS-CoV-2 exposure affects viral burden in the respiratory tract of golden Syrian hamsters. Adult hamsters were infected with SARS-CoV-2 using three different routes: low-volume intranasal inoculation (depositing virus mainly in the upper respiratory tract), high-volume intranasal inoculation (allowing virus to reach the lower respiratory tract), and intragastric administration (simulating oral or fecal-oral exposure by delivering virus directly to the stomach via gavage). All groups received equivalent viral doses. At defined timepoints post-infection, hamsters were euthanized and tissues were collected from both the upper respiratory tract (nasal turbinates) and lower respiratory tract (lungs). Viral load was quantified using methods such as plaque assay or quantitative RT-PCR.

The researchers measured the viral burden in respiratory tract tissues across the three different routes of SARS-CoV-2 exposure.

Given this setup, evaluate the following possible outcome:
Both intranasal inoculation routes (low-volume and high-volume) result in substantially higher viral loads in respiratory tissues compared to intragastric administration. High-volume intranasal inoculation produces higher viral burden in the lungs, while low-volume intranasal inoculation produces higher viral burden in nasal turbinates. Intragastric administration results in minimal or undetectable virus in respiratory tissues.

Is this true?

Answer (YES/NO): NO